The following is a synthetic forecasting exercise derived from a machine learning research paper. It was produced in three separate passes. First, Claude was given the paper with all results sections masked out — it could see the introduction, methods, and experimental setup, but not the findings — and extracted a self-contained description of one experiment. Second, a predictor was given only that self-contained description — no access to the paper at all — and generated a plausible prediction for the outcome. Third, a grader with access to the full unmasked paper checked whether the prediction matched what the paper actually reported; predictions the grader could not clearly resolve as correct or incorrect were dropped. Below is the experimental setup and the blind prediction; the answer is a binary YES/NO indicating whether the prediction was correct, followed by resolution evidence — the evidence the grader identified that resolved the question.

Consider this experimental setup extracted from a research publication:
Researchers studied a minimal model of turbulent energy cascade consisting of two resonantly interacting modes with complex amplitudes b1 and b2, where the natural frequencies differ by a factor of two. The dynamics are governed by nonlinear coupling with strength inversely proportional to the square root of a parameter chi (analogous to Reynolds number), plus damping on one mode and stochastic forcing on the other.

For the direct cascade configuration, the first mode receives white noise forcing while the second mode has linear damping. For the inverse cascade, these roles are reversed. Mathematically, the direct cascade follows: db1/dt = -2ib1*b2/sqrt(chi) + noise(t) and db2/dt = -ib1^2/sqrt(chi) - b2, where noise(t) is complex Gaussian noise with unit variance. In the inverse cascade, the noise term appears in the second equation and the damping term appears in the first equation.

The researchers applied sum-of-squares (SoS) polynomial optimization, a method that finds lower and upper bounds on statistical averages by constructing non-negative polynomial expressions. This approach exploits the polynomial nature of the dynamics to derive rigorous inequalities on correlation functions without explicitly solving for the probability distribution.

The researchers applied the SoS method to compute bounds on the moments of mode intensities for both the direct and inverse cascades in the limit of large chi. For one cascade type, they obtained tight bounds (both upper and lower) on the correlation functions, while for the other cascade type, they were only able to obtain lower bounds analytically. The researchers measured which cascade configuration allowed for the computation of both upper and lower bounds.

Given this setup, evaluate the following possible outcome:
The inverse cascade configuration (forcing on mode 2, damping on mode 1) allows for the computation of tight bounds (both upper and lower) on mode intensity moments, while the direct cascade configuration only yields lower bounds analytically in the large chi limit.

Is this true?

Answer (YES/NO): NO